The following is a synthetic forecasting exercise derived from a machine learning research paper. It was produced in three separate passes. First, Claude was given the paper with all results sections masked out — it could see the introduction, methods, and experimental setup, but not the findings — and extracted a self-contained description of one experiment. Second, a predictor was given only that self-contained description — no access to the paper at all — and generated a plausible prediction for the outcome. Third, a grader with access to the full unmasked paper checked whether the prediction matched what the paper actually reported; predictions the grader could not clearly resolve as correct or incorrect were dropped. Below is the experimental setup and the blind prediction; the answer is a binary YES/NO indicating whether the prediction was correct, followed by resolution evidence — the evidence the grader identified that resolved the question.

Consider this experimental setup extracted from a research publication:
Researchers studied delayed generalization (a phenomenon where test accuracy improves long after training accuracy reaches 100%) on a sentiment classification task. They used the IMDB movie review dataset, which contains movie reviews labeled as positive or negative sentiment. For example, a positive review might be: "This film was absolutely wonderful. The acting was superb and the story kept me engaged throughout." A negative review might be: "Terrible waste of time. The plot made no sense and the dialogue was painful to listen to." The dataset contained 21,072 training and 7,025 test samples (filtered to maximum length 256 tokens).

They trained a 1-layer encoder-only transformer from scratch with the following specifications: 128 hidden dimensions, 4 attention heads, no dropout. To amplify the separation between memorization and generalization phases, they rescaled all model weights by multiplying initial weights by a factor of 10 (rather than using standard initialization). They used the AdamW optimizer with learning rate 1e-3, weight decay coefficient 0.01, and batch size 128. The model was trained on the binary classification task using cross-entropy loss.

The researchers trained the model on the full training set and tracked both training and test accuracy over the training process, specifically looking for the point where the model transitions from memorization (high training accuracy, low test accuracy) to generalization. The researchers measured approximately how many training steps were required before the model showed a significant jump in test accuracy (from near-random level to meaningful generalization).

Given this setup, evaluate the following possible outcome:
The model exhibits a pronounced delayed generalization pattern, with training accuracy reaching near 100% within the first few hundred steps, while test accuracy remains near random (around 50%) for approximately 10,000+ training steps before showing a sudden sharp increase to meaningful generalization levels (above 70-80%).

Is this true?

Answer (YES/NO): NO